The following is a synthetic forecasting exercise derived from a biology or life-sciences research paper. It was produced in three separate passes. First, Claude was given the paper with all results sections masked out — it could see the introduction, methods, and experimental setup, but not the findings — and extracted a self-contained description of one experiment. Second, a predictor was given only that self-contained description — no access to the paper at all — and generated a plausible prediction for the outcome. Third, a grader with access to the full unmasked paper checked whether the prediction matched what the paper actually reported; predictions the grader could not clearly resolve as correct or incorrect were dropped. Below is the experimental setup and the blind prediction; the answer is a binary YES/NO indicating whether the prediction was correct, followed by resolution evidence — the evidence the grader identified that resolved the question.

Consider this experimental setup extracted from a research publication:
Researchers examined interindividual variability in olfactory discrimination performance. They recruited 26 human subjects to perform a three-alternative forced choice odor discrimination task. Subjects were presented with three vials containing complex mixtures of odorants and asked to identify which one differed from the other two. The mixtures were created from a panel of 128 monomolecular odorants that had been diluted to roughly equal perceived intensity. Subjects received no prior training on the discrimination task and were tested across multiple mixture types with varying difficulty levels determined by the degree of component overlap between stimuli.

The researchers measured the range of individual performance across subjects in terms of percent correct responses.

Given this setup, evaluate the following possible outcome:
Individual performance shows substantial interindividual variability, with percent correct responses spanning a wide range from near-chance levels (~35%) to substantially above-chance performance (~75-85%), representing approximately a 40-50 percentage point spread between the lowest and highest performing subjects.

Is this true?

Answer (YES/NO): NO